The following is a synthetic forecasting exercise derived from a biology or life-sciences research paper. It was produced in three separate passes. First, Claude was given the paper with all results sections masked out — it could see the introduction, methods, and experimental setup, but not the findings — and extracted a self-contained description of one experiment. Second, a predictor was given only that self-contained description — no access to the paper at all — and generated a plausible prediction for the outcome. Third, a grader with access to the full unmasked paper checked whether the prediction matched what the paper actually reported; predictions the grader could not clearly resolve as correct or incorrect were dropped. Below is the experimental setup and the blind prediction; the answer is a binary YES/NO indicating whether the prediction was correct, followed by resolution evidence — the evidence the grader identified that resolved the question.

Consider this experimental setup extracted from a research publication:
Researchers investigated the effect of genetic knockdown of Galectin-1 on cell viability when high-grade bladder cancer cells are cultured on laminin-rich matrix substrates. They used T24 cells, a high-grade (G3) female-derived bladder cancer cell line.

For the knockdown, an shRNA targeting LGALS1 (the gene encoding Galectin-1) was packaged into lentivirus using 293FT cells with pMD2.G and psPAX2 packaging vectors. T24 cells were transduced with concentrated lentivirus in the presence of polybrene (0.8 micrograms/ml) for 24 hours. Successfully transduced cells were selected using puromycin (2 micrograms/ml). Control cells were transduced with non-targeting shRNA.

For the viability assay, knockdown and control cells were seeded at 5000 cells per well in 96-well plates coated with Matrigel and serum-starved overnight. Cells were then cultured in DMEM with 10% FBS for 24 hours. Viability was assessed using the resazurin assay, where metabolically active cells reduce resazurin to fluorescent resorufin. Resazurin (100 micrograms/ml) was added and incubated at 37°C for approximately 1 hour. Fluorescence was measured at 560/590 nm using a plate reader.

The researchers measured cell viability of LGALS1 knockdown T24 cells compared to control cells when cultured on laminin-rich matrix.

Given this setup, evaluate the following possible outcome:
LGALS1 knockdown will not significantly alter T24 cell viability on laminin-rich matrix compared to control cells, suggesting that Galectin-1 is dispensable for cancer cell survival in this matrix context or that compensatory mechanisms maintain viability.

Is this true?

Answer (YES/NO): NO